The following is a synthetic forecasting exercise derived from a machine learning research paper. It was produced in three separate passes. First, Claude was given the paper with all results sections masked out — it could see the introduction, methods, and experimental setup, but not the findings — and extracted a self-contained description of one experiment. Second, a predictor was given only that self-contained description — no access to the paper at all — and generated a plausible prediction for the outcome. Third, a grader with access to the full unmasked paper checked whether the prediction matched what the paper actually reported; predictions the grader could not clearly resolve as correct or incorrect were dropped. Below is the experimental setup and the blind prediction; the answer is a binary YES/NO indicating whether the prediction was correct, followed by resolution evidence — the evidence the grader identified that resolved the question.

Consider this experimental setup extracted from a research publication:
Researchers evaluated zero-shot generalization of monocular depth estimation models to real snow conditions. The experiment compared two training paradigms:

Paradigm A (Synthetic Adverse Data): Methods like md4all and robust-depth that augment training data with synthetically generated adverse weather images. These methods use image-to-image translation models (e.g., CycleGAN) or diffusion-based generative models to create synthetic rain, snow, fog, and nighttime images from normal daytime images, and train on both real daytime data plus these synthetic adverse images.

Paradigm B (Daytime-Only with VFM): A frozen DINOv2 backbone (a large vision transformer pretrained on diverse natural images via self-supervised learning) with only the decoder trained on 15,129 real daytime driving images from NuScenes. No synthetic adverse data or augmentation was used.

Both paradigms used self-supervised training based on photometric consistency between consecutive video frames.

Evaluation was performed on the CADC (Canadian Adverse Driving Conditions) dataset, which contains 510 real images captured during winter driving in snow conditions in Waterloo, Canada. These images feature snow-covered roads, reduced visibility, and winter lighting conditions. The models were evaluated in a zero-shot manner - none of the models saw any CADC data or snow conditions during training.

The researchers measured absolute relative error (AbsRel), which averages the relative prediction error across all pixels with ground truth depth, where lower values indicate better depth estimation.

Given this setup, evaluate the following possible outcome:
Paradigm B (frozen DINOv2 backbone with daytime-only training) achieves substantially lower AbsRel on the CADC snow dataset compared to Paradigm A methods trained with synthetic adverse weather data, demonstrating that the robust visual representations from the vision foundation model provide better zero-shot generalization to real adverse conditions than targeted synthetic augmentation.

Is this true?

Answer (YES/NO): YES